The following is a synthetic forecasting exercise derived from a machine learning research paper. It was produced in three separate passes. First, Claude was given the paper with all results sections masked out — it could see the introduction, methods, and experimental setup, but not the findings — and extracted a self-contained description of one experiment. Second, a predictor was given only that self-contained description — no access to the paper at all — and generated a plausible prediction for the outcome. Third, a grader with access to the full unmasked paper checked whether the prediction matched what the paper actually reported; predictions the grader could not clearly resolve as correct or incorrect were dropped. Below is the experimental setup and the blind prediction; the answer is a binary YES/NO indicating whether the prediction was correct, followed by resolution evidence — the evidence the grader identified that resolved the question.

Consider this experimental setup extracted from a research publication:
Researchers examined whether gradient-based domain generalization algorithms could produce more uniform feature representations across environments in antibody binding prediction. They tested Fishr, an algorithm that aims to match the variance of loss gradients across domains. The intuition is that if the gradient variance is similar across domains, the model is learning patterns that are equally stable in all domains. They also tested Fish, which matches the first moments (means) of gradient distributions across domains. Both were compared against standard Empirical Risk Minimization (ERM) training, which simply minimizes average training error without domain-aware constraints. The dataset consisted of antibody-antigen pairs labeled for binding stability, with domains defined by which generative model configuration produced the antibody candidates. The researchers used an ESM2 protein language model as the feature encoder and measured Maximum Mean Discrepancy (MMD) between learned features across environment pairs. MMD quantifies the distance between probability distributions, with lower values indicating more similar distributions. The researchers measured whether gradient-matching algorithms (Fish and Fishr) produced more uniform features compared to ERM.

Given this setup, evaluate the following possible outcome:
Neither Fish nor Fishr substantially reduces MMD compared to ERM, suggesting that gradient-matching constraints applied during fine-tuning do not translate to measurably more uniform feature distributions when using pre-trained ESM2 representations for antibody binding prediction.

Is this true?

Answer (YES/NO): NO